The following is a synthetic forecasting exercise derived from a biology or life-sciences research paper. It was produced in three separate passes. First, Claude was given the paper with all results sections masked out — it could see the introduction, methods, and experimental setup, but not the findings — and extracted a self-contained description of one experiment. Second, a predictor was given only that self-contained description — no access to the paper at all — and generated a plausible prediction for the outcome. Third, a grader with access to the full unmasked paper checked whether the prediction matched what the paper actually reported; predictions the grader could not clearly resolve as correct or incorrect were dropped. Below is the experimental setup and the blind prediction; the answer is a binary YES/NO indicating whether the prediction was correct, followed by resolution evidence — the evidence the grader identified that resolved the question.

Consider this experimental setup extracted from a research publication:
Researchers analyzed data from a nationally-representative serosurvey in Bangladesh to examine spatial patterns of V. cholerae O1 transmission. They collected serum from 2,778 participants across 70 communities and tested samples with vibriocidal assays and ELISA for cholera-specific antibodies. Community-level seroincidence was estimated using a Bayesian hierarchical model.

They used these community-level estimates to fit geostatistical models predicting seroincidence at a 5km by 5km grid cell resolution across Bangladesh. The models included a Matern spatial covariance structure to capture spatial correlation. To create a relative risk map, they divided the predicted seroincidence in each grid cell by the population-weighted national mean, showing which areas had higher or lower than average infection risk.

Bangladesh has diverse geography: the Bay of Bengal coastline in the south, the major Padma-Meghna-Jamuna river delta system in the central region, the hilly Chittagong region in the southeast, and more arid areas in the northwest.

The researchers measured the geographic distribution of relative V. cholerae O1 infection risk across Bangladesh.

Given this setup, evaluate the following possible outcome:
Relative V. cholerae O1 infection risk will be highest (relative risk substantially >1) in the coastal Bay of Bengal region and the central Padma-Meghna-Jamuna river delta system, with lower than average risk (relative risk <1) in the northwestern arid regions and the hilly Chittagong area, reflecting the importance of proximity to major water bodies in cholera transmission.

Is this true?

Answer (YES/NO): NO